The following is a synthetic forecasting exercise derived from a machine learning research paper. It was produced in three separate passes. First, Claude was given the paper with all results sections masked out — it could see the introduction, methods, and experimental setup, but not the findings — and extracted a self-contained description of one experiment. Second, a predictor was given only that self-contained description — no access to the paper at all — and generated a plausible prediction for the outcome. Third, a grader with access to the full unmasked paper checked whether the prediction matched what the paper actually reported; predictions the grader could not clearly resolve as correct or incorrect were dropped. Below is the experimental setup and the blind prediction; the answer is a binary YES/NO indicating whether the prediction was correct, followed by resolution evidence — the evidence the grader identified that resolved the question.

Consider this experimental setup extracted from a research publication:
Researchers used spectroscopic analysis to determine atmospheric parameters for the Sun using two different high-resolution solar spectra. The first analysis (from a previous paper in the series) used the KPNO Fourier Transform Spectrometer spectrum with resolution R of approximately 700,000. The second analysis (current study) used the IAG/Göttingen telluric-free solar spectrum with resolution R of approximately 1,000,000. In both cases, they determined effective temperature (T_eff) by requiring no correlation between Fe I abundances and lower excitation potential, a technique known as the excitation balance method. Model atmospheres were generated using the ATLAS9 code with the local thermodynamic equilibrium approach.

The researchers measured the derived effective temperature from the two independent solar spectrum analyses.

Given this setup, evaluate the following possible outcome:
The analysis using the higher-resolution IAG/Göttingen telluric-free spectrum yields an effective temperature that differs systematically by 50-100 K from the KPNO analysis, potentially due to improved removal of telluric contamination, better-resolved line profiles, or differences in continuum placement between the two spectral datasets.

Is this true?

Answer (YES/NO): NO